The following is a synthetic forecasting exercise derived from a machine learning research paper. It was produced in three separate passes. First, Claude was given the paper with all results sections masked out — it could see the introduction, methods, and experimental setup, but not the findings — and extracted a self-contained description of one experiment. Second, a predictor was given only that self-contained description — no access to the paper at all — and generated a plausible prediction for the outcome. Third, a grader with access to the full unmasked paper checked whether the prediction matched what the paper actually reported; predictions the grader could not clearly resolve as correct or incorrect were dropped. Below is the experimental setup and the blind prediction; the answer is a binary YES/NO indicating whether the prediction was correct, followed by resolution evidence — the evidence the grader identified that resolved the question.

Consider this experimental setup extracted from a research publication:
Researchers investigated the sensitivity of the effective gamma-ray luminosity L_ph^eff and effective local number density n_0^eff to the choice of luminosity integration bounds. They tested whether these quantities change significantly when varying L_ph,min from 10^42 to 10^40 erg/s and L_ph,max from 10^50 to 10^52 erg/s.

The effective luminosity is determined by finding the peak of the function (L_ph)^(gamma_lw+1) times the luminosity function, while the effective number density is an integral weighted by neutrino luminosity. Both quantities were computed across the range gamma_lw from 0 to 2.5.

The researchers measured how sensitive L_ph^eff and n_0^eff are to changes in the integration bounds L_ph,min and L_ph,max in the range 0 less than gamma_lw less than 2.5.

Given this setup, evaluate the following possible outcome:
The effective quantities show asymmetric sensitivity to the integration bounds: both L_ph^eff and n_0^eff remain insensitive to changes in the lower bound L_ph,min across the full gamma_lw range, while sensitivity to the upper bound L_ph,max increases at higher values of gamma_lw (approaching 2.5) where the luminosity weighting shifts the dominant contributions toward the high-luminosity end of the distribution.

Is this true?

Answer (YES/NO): NO